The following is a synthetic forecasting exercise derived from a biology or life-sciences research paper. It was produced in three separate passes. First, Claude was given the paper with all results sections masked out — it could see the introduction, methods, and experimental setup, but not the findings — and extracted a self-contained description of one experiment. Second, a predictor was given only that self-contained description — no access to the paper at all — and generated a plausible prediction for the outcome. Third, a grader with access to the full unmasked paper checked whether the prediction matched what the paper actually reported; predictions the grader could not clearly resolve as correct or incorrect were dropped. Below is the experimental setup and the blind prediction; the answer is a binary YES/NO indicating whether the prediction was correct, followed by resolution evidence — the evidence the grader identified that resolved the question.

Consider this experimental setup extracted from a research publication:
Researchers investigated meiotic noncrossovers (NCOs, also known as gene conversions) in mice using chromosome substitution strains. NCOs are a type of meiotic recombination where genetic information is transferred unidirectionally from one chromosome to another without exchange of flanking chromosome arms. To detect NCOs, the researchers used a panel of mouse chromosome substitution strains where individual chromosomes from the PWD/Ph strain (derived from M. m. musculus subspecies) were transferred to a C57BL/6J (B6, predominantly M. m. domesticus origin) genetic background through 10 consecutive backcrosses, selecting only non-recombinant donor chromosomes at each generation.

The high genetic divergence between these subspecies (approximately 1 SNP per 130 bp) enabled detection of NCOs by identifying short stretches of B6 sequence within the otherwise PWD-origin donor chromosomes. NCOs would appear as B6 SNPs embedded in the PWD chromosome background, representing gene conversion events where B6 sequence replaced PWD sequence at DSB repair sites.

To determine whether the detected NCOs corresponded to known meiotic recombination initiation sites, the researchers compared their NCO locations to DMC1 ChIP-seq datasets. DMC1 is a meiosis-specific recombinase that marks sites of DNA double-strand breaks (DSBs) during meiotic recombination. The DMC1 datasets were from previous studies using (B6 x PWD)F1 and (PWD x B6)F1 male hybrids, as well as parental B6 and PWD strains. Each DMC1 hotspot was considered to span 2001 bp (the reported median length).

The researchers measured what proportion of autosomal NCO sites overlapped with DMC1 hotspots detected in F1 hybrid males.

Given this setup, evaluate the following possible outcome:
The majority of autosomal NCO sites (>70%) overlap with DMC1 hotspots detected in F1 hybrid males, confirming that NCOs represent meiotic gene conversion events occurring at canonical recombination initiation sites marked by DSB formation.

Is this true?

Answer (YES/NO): YES